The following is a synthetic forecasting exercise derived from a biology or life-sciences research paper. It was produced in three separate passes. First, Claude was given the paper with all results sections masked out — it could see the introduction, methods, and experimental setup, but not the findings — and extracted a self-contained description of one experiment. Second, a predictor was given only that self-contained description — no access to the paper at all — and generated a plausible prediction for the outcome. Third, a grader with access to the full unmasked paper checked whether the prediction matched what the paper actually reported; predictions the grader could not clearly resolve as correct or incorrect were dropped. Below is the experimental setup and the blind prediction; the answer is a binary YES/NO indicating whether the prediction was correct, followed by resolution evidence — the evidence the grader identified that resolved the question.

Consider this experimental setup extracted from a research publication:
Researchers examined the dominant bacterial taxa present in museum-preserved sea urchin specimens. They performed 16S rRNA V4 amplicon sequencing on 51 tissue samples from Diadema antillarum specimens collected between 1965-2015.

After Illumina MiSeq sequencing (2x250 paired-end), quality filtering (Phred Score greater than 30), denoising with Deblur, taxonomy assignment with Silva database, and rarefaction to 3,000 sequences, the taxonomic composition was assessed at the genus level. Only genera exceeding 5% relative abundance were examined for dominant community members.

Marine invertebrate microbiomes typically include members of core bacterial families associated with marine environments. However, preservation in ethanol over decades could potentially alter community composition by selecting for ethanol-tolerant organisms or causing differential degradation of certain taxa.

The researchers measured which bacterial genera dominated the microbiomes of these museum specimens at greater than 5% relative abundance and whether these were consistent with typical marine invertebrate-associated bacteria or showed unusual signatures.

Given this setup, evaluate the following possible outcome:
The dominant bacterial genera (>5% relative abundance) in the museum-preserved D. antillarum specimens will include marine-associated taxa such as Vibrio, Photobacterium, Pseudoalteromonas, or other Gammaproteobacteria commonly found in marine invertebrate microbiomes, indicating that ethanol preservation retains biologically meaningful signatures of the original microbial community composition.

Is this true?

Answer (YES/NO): YES